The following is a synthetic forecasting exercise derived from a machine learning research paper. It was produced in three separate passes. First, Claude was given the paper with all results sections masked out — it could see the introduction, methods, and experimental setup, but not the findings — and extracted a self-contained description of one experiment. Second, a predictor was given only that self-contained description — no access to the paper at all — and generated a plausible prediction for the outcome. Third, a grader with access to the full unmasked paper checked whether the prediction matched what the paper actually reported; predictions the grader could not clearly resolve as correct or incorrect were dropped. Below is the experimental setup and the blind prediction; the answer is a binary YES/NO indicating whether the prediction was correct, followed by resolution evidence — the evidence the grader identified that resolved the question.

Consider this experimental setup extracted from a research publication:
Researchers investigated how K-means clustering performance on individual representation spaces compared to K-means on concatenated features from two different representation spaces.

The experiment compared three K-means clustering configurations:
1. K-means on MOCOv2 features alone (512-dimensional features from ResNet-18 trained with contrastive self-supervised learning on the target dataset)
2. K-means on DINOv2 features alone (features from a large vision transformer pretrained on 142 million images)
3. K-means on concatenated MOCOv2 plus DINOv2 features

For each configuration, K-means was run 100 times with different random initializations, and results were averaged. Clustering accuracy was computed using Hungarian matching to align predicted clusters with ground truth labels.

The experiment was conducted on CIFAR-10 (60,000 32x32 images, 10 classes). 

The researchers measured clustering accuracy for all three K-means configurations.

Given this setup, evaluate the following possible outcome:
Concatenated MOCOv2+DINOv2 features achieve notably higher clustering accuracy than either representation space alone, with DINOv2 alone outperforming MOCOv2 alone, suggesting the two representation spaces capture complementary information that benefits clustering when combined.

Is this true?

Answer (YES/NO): YES